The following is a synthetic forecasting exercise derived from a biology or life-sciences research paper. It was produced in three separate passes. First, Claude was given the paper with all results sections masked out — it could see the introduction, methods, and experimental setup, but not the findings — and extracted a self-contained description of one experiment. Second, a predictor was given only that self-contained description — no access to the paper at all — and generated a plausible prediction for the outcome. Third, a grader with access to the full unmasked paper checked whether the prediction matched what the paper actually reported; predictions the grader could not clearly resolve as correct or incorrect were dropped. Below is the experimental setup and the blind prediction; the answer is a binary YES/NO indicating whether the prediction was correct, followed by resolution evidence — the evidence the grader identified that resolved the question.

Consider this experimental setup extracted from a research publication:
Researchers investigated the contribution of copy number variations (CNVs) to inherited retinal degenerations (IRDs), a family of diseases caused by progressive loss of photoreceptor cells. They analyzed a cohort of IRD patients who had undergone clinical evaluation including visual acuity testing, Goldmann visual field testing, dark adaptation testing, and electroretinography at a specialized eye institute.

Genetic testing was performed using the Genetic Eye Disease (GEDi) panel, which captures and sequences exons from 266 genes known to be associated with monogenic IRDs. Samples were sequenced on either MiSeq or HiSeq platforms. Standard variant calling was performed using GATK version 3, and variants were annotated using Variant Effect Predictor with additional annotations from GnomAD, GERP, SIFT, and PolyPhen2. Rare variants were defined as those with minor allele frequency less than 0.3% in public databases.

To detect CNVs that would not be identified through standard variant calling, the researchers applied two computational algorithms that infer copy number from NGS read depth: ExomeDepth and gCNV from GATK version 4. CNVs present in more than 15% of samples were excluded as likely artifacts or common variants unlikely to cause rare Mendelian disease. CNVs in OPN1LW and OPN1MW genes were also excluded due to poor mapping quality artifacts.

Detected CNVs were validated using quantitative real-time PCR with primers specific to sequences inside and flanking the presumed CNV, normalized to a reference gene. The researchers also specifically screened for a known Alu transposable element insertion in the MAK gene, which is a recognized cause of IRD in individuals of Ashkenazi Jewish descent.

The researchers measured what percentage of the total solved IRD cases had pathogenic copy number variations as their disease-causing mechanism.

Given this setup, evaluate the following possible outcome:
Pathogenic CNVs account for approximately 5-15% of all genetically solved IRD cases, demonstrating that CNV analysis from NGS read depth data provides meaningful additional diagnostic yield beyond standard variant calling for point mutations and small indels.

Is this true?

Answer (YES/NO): YES